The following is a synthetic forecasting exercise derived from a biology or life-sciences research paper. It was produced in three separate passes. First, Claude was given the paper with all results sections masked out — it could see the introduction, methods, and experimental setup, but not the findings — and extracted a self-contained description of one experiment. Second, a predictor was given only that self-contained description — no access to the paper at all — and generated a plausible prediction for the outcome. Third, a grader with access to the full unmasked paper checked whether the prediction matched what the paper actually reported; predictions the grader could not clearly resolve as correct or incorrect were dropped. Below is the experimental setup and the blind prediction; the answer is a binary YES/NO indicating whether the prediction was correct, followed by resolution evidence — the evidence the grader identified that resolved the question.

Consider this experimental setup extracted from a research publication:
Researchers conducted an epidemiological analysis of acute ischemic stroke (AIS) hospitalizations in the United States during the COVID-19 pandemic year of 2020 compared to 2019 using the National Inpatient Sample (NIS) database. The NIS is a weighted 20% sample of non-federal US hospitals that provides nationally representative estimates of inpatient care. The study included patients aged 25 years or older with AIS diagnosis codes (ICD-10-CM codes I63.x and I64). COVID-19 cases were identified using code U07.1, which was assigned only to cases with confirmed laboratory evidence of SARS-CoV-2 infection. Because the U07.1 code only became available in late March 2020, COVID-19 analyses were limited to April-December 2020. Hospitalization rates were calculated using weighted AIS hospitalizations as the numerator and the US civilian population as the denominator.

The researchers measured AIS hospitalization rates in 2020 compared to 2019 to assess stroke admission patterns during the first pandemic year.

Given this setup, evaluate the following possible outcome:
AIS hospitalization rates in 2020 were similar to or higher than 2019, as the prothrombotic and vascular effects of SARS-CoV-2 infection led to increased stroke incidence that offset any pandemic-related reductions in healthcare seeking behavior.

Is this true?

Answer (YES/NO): NO